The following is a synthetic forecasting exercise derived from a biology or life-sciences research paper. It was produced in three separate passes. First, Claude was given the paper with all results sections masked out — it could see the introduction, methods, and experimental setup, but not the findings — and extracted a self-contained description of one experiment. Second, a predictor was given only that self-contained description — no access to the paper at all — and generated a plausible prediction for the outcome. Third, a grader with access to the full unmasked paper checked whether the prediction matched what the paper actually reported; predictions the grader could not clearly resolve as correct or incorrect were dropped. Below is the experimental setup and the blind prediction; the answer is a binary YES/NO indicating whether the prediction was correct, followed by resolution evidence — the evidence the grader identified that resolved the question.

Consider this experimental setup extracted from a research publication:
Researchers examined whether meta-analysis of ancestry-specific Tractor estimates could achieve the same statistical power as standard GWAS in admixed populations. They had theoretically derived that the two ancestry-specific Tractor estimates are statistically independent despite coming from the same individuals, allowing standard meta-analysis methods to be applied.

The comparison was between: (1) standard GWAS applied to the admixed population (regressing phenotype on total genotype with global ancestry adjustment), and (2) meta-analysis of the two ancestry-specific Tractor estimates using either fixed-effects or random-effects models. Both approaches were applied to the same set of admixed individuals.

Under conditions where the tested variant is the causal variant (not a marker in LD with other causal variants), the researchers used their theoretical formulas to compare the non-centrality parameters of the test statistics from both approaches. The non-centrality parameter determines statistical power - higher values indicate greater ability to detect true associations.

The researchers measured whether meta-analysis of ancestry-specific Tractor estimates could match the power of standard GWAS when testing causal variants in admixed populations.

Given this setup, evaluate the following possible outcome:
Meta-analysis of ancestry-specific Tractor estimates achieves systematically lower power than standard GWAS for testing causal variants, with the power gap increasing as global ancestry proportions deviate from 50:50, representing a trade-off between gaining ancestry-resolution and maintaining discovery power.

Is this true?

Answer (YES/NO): NO